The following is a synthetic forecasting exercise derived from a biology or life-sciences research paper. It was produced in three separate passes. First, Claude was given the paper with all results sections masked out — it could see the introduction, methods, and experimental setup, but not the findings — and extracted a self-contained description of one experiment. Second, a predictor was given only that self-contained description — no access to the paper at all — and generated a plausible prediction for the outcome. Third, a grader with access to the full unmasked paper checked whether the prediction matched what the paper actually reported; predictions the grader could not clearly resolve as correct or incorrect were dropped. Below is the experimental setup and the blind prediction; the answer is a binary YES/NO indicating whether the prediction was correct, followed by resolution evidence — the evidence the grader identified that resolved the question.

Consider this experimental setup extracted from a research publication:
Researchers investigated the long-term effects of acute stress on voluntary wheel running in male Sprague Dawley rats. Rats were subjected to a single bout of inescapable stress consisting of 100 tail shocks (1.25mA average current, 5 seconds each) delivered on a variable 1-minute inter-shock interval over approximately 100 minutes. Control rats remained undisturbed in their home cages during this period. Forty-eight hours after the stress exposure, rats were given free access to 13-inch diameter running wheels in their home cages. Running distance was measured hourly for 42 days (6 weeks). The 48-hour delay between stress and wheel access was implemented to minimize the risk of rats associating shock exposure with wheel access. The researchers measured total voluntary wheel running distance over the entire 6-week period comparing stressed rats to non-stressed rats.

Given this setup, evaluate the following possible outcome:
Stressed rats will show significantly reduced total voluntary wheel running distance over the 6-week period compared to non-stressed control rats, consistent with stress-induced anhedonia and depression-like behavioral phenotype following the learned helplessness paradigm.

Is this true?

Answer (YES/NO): YES